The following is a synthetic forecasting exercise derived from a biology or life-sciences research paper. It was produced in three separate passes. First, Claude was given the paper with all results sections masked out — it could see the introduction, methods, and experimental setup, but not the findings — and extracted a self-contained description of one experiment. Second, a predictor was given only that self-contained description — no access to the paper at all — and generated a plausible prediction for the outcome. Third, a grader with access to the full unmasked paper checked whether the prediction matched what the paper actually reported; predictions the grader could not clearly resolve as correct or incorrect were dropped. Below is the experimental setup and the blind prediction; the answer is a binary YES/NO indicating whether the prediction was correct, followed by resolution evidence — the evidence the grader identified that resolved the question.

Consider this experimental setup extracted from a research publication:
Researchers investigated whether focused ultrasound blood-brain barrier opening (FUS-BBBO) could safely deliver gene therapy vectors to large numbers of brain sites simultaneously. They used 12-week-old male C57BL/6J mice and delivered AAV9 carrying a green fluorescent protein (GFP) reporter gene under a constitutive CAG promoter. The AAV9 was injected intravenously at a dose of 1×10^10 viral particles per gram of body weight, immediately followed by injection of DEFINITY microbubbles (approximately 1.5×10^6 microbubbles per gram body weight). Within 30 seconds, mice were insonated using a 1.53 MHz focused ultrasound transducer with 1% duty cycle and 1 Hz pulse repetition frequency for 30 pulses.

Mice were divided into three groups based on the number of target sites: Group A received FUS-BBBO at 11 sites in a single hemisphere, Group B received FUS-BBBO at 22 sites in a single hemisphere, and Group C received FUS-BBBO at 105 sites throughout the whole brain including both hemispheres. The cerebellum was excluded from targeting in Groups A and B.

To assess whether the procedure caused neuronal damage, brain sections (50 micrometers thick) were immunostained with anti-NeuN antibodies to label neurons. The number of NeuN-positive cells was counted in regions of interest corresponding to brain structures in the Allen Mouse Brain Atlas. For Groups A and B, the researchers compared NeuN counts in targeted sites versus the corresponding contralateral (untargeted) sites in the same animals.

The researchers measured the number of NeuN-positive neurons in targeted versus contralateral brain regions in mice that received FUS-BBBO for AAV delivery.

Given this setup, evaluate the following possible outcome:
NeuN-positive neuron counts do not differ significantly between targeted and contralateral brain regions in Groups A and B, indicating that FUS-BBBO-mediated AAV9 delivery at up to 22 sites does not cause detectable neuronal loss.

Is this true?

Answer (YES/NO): YES